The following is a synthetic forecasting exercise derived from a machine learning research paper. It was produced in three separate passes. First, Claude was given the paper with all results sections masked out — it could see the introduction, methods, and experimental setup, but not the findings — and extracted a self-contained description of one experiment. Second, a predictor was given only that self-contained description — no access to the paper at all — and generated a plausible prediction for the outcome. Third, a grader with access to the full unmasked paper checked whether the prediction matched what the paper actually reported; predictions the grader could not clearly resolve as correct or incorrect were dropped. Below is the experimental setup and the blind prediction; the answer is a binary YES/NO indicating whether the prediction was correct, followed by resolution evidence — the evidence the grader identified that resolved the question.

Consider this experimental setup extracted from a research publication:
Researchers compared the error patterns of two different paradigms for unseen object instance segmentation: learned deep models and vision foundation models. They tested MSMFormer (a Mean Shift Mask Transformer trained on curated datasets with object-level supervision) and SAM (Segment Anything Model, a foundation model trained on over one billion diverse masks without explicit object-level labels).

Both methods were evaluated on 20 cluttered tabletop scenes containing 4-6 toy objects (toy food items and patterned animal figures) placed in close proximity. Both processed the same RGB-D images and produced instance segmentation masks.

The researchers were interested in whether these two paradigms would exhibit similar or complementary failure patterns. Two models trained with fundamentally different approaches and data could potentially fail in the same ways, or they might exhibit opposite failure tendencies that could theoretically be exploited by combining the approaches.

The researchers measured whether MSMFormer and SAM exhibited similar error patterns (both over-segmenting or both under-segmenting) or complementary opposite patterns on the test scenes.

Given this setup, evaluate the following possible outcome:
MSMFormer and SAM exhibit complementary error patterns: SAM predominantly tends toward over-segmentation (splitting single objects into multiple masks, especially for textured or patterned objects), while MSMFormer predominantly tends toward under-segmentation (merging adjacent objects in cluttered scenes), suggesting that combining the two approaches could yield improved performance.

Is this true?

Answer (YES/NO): YES